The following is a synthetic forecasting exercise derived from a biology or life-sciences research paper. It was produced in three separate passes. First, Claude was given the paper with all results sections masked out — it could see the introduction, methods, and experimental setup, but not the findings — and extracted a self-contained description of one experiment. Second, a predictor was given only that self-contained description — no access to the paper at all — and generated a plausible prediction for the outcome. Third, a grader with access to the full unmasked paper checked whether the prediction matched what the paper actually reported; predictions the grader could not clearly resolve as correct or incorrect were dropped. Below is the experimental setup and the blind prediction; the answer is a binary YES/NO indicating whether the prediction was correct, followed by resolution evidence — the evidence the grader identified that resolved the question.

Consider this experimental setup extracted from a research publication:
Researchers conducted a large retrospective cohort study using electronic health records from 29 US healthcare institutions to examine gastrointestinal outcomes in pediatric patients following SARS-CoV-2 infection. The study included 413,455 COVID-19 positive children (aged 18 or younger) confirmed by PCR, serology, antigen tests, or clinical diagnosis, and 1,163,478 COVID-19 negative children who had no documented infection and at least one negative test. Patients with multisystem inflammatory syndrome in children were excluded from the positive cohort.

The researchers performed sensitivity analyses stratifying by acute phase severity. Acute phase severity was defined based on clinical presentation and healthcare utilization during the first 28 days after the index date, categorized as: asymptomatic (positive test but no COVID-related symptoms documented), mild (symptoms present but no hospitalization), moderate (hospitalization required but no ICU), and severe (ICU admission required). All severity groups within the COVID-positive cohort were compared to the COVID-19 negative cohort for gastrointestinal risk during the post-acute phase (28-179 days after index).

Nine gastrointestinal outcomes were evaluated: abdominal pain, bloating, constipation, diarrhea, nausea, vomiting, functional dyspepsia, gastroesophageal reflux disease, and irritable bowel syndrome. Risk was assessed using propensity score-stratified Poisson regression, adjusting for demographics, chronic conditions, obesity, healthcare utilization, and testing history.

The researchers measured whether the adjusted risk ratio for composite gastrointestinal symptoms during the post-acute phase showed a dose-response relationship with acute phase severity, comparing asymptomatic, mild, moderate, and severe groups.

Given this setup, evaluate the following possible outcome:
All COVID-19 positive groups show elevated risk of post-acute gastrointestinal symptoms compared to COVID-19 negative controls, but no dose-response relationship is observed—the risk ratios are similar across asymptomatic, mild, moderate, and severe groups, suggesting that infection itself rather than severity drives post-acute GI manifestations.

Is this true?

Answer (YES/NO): NO